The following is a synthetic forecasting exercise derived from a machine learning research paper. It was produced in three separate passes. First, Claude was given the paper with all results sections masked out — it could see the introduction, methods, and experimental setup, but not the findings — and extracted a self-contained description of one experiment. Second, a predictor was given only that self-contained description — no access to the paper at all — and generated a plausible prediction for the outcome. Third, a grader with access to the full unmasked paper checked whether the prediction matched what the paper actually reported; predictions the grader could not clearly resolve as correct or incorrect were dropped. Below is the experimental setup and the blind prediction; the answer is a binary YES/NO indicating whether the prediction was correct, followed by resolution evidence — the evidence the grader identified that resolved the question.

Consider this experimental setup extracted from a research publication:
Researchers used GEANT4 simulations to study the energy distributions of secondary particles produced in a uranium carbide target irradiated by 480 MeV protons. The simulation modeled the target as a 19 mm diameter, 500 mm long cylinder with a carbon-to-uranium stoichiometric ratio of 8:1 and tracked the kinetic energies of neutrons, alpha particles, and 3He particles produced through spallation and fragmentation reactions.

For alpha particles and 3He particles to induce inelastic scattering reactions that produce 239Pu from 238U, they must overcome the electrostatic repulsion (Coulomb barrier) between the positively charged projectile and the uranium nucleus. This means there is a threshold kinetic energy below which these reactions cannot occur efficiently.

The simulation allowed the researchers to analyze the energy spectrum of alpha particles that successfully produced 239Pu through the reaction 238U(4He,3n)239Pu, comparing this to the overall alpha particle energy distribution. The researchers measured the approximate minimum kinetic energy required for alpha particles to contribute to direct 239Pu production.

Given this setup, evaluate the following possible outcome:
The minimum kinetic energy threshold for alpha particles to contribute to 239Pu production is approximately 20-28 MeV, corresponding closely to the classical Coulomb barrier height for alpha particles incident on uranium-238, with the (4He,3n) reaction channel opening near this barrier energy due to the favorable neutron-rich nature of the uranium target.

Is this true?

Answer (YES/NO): YES